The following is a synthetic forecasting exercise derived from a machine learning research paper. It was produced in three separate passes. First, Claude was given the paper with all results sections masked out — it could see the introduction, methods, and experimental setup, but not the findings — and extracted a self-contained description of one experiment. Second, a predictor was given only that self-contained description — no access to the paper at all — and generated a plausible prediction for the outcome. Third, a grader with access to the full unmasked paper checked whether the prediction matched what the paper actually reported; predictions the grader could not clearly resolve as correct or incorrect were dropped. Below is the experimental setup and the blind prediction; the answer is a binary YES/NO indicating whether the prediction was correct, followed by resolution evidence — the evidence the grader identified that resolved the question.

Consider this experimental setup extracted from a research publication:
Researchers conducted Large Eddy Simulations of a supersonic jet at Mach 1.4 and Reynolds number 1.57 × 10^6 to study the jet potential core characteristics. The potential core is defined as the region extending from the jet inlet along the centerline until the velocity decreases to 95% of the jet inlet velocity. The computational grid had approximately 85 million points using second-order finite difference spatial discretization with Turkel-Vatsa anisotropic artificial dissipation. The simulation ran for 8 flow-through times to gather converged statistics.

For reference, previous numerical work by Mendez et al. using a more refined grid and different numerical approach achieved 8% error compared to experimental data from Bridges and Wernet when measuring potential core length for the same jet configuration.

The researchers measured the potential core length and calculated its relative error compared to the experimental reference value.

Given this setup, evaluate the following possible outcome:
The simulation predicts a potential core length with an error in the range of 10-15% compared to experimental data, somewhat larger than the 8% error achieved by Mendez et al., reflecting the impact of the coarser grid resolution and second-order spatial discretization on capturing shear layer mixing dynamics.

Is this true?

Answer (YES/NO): NO